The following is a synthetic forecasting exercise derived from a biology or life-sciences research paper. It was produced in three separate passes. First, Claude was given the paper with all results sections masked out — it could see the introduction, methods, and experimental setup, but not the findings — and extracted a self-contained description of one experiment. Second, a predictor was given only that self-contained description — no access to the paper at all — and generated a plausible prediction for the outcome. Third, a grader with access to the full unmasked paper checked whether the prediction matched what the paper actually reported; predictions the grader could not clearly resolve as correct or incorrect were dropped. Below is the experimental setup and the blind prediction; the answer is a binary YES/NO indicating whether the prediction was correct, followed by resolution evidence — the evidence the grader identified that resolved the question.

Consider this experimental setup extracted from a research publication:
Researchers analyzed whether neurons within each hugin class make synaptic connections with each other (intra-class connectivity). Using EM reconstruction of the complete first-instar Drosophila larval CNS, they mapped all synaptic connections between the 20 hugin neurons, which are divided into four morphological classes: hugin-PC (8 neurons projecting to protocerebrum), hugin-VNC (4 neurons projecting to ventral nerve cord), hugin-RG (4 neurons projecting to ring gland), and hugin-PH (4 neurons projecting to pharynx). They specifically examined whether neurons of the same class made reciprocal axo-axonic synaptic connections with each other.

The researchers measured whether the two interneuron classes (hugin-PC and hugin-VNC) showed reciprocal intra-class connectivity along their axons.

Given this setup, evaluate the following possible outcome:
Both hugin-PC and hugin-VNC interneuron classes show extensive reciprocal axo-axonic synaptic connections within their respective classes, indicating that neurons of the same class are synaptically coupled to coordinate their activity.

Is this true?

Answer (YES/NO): YES